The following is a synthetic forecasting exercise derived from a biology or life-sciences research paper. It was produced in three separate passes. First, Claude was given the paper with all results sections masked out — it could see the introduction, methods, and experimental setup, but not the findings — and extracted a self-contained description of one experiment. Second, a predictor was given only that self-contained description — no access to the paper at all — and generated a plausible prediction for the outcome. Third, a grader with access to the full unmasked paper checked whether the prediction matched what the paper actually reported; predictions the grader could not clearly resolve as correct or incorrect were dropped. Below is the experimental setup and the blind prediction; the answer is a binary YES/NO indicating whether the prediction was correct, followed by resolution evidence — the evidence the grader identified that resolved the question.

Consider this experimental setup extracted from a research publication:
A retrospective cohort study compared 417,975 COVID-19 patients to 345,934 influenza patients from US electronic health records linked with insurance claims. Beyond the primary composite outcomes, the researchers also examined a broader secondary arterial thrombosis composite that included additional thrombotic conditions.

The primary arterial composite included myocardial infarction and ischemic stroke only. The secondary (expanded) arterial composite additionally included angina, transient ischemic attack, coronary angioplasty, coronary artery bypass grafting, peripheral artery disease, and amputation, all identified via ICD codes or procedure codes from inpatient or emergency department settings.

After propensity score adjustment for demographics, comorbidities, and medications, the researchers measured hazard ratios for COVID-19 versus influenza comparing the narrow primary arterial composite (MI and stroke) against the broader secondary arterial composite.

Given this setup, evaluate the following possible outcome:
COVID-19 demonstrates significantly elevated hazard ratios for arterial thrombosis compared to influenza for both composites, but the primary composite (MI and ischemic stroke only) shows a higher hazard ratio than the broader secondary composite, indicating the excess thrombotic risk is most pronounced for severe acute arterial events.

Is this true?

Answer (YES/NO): NO